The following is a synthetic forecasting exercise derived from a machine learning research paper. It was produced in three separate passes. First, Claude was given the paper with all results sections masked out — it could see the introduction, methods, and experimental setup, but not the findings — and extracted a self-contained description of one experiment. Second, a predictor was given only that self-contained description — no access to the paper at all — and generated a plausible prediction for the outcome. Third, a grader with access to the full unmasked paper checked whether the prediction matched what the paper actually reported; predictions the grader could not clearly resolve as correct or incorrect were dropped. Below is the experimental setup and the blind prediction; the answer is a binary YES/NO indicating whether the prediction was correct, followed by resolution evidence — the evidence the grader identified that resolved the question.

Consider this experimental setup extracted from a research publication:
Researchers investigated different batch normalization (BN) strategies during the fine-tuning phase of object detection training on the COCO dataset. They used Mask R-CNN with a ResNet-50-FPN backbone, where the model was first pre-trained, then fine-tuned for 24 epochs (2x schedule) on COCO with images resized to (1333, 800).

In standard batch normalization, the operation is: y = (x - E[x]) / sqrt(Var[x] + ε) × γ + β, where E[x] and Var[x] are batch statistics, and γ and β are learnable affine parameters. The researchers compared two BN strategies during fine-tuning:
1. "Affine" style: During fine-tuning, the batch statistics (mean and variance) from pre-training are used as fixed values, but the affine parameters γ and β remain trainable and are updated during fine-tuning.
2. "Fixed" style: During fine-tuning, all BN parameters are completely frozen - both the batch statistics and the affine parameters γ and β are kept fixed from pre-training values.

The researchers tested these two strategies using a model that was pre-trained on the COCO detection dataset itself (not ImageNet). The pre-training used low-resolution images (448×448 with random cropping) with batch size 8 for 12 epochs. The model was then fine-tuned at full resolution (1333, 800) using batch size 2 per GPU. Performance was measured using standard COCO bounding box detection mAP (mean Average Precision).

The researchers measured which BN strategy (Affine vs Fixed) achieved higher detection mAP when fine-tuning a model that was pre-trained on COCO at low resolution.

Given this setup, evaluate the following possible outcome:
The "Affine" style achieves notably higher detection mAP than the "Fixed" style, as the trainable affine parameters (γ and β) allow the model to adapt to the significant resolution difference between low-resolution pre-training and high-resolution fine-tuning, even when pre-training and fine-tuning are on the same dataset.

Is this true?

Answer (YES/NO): NO